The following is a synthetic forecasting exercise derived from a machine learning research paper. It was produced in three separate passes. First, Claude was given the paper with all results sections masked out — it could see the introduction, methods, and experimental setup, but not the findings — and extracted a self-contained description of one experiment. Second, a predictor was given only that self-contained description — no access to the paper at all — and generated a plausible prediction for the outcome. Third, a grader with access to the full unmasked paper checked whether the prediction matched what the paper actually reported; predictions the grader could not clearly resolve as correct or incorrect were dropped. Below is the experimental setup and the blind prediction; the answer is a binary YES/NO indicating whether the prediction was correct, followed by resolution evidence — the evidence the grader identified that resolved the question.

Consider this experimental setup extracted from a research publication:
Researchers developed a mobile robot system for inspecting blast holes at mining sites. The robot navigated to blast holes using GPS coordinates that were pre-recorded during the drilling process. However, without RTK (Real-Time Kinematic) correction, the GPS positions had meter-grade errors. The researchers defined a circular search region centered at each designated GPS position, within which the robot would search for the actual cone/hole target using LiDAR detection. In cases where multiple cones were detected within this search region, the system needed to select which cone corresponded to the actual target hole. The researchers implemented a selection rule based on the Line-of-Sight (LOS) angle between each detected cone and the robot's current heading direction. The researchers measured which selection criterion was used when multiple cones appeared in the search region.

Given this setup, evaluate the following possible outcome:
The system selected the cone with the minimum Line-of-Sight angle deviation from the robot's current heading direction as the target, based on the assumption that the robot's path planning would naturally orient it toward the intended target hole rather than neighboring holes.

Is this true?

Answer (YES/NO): YES